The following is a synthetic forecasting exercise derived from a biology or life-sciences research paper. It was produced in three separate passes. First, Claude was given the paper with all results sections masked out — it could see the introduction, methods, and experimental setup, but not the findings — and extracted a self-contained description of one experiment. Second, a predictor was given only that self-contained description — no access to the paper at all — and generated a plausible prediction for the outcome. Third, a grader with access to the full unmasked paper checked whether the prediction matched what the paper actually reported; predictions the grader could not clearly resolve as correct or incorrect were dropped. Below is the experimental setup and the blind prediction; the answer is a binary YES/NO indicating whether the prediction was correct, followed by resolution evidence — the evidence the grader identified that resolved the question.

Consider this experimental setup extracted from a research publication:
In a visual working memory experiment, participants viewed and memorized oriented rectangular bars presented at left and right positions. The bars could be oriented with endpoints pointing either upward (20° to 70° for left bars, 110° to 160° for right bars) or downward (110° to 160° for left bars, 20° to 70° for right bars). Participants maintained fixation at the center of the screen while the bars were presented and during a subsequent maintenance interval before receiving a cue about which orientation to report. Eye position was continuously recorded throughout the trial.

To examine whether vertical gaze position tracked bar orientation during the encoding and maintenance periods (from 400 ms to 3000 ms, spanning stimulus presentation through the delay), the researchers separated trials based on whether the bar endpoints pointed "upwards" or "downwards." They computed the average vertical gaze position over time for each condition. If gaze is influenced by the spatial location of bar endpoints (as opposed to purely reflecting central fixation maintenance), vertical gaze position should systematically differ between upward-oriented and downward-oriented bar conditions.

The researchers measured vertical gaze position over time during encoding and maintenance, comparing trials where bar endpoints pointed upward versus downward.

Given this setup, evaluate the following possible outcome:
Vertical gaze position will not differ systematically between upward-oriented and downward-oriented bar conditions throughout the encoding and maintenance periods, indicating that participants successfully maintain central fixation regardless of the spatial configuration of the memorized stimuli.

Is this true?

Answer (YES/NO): NO